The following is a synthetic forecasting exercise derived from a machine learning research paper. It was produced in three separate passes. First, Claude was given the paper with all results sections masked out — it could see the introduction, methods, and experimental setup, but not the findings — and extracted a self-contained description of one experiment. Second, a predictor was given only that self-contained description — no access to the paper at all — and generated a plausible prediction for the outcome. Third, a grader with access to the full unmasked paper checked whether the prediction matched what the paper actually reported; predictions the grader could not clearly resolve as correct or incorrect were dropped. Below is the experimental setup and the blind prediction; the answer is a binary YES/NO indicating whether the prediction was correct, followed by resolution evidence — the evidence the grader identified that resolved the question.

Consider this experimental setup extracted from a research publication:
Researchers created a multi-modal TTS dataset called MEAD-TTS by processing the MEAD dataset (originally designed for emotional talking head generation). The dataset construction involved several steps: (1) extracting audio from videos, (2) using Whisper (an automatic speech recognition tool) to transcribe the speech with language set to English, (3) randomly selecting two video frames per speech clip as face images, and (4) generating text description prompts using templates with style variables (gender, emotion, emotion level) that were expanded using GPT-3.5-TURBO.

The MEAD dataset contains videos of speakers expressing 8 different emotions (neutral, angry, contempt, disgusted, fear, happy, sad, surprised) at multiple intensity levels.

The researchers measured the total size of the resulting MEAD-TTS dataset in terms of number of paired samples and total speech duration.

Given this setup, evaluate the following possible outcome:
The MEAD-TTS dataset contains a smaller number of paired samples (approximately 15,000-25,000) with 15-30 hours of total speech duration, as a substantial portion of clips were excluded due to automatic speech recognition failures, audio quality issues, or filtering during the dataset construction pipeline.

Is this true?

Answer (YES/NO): NO